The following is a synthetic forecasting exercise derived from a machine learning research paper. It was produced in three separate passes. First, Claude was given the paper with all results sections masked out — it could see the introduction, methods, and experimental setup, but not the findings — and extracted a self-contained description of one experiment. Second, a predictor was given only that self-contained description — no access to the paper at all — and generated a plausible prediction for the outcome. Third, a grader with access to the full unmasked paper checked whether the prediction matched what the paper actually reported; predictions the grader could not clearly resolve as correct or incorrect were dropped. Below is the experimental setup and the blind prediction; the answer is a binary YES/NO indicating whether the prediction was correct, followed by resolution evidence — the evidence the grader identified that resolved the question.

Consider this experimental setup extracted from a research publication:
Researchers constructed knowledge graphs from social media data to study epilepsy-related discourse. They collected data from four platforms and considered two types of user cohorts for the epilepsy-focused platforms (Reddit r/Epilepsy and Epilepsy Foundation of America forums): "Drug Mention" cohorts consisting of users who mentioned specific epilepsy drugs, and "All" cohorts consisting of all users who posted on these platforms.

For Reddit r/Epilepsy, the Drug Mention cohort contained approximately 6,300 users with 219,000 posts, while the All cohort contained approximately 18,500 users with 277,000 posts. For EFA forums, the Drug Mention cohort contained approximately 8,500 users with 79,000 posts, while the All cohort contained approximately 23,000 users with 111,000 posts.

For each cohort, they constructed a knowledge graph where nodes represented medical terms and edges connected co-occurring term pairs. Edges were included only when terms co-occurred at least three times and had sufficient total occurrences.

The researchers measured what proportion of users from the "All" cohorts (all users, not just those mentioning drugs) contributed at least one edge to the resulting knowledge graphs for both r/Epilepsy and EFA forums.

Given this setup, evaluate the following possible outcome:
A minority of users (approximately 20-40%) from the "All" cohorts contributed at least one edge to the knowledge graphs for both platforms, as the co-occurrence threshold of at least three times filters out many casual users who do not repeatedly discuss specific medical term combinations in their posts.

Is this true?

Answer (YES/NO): NO